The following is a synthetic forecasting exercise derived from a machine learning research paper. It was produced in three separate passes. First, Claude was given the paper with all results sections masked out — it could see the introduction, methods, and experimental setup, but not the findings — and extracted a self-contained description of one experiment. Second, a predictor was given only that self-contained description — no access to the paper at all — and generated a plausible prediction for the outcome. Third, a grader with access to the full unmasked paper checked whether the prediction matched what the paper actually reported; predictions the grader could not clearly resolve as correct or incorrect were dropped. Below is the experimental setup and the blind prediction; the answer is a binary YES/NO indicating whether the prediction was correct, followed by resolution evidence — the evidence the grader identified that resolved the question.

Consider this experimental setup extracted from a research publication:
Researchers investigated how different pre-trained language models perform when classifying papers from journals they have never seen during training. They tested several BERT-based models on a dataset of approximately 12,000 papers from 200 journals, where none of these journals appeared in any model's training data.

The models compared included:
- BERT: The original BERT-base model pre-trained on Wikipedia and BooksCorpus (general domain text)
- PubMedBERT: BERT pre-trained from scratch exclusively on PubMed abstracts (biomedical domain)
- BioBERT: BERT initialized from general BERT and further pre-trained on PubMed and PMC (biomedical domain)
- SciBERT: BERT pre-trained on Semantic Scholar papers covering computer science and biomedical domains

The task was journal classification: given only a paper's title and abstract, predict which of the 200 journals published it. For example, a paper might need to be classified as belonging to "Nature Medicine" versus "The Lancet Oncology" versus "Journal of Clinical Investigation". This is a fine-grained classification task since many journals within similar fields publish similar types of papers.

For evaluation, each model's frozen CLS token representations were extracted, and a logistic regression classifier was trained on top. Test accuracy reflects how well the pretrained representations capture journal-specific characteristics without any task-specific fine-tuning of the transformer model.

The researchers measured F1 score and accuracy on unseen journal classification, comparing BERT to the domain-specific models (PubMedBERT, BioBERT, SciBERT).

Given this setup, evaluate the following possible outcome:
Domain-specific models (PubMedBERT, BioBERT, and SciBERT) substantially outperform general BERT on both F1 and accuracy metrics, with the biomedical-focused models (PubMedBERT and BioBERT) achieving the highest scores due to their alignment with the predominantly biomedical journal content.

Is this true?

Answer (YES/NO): NO